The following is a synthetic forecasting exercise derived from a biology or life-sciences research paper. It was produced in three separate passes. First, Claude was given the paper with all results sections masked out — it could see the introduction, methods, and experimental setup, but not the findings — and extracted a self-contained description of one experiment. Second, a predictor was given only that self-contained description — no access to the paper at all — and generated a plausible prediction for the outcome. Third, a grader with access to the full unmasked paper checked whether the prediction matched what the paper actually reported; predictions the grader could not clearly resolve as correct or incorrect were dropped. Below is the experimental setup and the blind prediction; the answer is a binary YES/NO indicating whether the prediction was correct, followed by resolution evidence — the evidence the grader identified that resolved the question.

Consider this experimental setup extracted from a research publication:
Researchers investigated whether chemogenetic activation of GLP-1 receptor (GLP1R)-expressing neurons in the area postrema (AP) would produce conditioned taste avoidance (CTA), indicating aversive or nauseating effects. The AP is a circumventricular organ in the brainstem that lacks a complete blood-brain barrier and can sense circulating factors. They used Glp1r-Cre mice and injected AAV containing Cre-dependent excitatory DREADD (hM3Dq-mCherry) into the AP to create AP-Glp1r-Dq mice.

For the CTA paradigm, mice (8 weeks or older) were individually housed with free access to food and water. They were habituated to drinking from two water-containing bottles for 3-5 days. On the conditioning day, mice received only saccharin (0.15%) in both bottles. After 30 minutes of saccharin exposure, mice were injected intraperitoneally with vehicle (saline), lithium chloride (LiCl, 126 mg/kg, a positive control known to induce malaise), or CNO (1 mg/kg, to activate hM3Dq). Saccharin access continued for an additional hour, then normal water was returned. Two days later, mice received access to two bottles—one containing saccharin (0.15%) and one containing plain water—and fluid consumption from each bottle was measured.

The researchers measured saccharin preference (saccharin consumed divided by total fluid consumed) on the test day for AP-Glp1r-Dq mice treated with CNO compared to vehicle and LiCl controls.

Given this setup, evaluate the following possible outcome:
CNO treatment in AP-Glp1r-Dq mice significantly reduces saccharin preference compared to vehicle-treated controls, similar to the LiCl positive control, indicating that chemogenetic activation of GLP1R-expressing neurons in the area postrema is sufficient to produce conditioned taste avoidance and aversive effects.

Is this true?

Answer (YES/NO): YES